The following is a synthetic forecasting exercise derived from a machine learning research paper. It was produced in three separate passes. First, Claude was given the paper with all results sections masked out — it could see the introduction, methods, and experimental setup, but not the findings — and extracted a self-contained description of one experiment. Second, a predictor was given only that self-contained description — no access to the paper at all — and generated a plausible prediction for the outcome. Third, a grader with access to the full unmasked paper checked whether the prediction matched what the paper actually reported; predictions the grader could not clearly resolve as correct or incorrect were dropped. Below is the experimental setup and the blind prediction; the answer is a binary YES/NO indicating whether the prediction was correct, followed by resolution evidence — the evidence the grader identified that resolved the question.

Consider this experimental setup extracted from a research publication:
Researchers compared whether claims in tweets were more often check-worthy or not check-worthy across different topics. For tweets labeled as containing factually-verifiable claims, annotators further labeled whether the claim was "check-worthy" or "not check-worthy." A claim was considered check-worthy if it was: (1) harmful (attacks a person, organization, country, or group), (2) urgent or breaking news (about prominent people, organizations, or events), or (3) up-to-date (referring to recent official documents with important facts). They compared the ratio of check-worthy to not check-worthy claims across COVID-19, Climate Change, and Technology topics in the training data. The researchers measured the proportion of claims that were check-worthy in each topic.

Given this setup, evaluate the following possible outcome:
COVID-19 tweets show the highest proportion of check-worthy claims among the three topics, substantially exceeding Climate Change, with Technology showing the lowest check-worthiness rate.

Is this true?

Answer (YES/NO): NO